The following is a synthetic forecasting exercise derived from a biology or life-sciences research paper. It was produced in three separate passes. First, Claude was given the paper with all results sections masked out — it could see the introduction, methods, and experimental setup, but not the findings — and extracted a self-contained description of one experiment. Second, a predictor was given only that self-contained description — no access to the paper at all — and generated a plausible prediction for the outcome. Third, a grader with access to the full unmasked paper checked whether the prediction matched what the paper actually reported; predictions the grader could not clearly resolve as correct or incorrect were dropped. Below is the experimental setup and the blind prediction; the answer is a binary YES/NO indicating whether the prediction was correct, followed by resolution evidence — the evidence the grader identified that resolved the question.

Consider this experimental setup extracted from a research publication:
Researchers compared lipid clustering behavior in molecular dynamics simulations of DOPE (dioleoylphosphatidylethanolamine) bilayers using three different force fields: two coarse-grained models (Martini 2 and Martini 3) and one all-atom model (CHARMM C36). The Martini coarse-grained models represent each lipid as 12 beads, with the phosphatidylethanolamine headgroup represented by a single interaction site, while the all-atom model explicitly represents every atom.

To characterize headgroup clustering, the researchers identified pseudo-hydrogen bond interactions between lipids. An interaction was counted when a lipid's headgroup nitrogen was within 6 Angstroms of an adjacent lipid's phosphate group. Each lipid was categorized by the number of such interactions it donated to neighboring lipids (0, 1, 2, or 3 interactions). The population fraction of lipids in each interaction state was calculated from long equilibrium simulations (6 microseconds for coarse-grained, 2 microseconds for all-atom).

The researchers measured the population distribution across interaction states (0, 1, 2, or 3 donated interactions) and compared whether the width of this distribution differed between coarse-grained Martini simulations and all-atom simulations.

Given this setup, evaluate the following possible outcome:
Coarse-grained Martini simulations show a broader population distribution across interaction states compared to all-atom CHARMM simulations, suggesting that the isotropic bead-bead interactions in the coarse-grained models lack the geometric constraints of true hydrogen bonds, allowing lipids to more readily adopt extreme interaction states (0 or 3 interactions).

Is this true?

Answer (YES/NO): YES